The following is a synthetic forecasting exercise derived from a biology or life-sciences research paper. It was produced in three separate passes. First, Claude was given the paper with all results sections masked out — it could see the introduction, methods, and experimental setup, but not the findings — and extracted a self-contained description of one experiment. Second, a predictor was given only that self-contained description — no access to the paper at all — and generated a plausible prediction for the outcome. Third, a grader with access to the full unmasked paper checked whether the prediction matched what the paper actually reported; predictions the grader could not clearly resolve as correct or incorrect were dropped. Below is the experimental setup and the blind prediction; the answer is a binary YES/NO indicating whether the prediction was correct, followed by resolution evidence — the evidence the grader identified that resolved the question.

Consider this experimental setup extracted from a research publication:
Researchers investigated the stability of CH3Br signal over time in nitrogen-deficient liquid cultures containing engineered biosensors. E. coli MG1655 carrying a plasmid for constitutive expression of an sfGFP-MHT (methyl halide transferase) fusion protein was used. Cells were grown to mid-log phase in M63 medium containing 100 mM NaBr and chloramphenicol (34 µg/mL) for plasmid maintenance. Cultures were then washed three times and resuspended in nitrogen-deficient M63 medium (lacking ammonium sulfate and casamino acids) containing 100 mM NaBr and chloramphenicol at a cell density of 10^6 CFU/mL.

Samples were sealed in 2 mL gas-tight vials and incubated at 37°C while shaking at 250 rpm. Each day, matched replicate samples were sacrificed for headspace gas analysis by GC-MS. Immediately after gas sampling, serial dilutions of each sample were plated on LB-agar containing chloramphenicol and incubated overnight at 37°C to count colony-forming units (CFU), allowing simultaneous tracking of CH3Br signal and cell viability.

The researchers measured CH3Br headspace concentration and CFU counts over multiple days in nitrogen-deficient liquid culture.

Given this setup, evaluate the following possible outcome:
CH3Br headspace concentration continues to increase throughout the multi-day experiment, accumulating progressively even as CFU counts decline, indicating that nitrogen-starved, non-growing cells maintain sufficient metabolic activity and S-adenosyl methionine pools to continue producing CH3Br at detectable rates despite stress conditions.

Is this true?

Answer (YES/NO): NO